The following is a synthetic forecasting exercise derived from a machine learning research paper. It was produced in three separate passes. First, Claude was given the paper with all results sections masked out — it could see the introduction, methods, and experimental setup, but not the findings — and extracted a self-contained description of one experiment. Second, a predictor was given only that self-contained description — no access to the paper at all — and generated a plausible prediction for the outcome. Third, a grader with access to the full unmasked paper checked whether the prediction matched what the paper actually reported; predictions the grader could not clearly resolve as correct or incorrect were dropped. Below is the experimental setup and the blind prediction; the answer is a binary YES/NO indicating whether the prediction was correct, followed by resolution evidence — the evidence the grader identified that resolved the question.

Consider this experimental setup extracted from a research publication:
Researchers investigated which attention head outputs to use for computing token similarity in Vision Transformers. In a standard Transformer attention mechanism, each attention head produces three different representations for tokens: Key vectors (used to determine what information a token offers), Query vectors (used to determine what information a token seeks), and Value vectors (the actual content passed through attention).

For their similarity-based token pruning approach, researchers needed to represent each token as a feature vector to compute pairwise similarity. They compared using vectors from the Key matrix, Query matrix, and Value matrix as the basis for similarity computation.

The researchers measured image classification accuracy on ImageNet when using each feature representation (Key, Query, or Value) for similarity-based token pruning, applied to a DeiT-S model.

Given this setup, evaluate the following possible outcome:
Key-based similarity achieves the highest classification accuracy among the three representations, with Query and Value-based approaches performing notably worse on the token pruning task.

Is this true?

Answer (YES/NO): NO